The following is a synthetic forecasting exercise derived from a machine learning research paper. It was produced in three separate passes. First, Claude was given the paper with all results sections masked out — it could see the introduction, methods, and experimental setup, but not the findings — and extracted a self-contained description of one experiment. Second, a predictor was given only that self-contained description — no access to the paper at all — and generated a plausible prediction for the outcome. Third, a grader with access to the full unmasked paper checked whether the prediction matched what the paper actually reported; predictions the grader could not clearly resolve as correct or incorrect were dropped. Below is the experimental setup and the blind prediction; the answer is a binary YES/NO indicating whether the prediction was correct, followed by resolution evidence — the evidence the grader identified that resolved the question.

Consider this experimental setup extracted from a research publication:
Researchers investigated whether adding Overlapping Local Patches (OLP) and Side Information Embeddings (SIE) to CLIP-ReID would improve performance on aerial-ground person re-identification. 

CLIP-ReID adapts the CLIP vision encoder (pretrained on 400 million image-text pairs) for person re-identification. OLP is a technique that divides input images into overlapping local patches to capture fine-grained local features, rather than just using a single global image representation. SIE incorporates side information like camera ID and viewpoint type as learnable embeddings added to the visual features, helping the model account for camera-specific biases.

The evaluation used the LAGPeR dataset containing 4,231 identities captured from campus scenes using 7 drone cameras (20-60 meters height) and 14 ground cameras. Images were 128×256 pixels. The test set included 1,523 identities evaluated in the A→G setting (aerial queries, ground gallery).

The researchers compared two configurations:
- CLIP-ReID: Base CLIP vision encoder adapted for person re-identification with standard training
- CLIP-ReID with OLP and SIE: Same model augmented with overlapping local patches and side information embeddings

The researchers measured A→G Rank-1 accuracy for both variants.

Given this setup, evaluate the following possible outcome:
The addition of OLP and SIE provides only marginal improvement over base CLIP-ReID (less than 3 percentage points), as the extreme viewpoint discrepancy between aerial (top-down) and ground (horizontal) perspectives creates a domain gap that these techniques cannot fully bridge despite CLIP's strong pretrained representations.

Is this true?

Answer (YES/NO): NO